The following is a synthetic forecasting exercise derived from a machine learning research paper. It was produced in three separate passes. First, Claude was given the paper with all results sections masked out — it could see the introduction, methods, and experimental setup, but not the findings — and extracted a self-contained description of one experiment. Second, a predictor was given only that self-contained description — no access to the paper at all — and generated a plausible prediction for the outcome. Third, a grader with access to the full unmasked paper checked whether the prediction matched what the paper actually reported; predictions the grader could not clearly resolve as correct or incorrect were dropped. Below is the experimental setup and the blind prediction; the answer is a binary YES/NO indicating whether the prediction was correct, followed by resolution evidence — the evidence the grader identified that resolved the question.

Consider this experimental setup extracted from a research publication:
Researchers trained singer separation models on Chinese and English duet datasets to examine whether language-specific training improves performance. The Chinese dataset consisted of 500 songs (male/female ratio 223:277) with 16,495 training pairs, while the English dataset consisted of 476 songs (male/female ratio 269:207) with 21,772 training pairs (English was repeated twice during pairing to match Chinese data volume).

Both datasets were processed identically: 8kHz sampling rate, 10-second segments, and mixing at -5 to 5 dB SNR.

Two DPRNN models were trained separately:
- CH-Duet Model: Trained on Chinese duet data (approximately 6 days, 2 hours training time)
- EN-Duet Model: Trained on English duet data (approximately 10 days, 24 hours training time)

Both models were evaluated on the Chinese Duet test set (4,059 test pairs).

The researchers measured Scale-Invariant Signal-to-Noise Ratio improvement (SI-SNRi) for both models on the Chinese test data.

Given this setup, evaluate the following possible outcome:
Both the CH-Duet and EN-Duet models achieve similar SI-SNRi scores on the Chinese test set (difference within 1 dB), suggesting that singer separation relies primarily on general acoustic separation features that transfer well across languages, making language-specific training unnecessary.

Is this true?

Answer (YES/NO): NO